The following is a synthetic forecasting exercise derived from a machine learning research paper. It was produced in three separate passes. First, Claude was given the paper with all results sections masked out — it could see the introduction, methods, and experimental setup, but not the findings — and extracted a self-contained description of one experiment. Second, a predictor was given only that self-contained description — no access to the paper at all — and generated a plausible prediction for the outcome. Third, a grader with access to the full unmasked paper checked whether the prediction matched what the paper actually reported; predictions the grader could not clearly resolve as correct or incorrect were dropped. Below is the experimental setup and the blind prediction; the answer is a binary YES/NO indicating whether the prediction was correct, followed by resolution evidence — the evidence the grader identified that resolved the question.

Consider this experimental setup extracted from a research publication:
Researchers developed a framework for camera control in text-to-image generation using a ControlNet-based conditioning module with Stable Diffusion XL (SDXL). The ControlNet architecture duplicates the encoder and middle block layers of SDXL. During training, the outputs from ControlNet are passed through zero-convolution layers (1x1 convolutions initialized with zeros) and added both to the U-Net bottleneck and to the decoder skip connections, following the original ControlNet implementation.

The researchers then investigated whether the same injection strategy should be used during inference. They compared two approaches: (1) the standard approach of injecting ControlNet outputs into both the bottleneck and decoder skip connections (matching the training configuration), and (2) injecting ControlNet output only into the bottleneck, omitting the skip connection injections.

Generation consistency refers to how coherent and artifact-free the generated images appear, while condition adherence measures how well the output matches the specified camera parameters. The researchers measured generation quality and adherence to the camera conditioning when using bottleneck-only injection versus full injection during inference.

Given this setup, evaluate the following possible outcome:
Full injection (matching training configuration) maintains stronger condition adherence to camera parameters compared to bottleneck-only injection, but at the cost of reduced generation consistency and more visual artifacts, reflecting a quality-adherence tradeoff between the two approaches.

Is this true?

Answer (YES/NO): NO